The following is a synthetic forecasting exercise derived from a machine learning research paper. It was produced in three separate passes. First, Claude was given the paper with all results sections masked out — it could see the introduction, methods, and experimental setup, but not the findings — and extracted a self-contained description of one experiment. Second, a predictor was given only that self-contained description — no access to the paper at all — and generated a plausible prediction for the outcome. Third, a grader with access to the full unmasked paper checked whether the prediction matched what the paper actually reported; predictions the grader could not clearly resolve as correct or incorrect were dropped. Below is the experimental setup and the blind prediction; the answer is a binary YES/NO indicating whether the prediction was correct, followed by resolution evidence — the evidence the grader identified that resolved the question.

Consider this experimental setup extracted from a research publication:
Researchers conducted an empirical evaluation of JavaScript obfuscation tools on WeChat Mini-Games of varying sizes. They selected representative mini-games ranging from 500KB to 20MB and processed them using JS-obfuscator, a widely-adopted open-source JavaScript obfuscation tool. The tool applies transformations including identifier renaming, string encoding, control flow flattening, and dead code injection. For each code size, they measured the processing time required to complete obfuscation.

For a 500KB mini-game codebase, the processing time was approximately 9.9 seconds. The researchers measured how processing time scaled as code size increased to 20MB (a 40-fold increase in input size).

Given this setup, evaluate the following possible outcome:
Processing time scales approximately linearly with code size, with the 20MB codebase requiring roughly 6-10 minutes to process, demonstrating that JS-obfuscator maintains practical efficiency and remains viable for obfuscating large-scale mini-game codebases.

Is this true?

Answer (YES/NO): NO